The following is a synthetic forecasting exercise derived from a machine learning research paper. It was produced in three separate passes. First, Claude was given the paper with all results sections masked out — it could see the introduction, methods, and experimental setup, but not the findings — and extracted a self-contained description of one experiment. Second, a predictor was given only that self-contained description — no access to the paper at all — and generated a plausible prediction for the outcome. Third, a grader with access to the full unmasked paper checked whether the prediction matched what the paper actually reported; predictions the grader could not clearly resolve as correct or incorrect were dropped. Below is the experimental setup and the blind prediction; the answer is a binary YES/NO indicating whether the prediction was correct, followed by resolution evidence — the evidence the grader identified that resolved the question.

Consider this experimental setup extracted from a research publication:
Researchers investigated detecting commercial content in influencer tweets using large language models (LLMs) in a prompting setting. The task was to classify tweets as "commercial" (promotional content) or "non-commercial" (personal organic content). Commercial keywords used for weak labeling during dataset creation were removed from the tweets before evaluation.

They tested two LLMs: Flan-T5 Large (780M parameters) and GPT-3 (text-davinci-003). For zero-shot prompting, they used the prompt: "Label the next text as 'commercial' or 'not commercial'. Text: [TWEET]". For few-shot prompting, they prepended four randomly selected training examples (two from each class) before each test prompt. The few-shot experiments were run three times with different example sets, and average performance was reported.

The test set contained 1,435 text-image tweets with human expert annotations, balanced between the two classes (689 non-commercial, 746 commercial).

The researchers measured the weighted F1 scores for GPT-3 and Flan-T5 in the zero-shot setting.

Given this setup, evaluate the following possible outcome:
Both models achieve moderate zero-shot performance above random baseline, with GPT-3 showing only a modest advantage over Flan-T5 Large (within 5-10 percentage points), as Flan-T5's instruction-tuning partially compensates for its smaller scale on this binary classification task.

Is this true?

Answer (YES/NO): NO